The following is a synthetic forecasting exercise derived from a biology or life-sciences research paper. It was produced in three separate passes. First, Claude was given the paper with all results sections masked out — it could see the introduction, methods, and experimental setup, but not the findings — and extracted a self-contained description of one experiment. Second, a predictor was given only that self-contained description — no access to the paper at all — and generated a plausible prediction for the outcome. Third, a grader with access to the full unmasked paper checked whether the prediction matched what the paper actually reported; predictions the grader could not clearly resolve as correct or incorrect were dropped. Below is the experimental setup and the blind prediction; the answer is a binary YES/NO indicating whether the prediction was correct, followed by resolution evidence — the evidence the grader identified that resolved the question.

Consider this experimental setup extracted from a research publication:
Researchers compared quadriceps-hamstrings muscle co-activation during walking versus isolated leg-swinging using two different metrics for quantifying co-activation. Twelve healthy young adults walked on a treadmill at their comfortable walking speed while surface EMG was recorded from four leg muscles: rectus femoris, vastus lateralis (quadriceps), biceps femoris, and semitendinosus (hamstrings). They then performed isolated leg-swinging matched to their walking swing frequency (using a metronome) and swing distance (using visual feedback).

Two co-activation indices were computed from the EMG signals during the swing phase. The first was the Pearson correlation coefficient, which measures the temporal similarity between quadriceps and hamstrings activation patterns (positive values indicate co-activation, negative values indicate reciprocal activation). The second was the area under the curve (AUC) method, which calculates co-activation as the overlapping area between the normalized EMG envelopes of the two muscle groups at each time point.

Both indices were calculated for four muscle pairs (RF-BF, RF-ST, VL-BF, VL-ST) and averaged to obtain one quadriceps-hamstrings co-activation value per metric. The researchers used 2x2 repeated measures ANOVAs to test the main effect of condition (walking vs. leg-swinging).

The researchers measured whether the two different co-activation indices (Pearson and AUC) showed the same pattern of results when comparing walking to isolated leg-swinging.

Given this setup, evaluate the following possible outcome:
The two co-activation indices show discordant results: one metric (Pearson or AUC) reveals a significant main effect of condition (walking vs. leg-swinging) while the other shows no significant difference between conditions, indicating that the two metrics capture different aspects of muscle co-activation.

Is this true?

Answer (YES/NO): YES